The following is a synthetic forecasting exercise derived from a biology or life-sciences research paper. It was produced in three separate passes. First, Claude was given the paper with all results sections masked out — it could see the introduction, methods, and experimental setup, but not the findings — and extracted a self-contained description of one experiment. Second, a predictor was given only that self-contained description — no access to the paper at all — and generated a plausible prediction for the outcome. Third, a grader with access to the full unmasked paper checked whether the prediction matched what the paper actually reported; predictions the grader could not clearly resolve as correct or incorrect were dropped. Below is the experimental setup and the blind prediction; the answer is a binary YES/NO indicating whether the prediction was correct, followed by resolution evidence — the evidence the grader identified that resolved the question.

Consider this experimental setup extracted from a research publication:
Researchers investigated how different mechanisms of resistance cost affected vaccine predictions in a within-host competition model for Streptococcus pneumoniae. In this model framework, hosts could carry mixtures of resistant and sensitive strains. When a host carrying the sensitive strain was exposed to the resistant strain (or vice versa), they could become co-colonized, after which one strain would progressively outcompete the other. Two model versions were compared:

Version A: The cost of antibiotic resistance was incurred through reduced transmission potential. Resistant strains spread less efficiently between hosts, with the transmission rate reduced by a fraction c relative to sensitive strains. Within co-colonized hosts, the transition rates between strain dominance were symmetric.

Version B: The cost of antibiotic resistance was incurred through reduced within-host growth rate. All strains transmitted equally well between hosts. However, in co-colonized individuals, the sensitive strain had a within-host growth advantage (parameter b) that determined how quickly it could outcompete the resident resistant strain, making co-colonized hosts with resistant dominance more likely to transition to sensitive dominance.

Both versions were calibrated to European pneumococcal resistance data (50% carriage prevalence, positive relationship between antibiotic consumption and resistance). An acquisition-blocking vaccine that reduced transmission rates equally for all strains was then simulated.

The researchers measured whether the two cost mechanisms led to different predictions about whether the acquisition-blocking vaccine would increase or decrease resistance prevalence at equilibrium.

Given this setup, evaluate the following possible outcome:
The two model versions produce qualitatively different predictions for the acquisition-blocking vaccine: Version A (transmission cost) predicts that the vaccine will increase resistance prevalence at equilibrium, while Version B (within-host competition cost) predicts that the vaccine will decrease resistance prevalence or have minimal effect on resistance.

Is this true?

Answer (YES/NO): NO